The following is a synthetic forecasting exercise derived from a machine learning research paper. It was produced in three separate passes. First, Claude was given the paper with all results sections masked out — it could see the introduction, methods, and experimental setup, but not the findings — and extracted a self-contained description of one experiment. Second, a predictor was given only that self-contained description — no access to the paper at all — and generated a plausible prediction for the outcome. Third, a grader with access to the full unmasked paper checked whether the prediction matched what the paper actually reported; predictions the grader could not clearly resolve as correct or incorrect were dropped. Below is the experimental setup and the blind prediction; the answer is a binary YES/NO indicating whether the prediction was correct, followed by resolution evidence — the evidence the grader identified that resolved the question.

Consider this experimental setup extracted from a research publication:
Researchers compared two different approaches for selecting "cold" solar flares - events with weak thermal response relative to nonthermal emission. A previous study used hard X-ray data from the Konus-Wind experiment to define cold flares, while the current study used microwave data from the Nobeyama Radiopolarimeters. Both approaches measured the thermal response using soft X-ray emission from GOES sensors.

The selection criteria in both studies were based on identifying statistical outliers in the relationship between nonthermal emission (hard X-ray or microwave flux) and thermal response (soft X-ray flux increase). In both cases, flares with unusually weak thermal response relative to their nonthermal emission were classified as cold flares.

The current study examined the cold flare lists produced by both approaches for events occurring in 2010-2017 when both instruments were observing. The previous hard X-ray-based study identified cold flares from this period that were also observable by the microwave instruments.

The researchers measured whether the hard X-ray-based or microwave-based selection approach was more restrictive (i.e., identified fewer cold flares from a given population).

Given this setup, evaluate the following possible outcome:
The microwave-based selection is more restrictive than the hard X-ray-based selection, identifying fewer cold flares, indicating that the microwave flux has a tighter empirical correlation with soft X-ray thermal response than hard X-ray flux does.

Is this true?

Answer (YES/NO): NO